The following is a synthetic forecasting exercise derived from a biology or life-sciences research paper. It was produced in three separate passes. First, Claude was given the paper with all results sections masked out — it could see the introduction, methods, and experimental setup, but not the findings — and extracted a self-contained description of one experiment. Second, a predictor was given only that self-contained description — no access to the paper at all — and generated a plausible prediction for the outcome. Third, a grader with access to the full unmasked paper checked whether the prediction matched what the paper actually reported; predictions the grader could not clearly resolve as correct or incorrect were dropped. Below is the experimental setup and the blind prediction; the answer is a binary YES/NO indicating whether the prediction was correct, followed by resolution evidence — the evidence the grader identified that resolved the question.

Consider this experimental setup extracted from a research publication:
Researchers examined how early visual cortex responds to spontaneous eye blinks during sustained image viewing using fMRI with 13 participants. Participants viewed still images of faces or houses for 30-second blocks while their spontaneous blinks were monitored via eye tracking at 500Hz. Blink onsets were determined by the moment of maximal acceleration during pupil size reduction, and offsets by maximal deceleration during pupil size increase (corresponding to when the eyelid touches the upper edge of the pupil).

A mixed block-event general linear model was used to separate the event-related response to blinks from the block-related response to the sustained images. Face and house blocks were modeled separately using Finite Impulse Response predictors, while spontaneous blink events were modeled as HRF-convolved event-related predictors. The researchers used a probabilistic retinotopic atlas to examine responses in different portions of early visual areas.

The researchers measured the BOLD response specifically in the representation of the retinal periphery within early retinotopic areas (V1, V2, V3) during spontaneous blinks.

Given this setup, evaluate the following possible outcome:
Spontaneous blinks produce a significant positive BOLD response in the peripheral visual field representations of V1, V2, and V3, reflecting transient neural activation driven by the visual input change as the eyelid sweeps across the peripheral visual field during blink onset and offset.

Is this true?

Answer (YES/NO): YES